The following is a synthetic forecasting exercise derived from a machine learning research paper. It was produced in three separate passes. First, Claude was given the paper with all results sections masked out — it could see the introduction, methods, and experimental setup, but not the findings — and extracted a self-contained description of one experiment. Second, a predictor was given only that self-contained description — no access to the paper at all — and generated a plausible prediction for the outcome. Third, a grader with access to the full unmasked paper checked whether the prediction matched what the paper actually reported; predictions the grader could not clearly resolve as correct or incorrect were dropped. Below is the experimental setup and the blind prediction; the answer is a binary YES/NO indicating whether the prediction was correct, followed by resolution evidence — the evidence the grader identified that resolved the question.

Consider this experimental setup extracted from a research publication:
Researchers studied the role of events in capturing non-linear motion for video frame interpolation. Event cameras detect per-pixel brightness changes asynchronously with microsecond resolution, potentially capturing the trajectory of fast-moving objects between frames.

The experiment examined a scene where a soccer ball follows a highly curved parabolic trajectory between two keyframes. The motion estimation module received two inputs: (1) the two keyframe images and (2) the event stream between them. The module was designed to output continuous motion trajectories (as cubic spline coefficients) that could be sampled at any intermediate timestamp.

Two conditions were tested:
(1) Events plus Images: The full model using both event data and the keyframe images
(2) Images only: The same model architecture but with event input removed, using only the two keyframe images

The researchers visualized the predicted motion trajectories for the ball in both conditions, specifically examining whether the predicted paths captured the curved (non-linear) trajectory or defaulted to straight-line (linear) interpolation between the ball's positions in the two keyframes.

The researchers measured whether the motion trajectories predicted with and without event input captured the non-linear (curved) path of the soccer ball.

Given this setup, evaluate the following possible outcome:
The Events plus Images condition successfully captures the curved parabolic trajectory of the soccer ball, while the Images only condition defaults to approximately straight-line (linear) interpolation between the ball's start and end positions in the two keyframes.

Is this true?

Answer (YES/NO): YES